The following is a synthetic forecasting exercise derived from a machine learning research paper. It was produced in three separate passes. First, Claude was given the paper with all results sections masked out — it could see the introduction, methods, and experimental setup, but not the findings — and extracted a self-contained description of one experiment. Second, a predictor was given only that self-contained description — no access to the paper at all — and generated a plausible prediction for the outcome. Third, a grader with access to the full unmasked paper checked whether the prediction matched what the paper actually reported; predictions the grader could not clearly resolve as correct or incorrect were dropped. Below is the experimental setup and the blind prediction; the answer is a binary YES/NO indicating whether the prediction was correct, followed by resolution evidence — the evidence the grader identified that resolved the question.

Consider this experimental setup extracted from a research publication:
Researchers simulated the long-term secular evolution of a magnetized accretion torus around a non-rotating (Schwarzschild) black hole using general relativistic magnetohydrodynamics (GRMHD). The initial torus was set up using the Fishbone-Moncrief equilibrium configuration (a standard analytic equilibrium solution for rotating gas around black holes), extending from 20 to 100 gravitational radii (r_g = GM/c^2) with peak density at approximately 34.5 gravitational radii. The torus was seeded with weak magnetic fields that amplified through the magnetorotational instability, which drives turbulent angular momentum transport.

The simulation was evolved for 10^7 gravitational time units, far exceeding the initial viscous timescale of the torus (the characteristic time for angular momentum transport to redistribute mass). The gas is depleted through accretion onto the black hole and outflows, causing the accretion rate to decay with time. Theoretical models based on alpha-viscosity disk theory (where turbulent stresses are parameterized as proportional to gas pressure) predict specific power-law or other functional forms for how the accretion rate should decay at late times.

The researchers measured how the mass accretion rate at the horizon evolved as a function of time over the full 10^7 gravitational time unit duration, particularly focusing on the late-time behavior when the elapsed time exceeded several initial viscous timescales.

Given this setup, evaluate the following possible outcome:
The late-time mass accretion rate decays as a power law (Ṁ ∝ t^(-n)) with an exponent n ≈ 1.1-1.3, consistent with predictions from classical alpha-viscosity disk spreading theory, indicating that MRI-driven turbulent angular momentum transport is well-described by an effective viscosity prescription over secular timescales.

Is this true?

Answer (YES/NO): NO